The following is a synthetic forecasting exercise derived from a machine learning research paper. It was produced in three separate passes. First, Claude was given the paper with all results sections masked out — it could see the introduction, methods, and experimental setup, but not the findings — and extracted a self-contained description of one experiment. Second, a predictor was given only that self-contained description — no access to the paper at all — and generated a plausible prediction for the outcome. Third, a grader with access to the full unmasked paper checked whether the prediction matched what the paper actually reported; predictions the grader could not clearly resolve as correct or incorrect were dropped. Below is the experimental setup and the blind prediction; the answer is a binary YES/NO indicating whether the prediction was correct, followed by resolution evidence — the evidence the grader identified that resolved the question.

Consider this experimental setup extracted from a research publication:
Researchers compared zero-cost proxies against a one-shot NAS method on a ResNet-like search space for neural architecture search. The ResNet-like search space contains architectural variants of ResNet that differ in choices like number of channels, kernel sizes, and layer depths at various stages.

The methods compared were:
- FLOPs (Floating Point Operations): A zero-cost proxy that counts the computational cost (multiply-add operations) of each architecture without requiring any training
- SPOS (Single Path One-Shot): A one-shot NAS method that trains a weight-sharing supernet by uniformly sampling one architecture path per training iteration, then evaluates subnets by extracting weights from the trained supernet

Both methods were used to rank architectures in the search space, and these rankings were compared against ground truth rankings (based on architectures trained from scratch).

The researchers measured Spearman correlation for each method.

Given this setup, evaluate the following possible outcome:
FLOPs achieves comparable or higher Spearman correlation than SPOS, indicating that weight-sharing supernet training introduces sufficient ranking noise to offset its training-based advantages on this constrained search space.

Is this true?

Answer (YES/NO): YES